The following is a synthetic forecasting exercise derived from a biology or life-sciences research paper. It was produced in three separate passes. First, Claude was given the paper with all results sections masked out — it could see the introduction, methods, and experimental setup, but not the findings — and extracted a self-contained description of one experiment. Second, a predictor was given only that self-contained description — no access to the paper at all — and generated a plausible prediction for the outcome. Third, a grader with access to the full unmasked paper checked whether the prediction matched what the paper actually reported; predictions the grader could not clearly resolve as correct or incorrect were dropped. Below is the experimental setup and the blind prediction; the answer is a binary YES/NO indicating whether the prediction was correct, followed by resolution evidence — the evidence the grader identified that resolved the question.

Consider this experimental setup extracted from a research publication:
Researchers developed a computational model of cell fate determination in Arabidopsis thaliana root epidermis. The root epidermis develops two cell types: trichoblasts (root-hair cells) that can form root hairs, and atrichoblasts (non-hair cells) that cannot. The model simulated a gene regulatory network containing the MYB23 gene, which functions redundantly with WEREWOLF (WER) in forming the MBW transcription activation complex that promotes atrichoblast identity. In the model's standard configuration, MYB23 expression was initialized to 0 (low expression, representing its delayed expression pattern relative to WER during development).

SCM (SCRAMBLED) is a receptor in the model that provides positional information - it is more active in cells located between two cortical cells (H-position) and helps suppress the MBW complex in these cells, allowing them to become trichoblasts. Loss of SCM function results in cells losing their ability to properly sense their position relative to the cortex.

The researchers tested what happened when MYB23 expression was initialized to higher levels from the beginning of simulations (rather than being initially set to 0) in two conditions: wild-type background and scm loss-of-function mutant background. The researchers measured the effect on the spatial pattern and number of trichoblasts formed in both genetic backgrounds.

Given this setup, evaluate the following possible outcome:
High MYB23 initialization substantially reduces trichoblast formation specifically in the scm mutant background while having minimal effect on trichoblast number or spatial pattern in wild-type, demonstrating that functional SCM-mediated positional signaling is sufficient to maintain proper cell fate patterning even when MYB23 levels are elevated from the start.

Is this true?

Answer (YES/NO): YES